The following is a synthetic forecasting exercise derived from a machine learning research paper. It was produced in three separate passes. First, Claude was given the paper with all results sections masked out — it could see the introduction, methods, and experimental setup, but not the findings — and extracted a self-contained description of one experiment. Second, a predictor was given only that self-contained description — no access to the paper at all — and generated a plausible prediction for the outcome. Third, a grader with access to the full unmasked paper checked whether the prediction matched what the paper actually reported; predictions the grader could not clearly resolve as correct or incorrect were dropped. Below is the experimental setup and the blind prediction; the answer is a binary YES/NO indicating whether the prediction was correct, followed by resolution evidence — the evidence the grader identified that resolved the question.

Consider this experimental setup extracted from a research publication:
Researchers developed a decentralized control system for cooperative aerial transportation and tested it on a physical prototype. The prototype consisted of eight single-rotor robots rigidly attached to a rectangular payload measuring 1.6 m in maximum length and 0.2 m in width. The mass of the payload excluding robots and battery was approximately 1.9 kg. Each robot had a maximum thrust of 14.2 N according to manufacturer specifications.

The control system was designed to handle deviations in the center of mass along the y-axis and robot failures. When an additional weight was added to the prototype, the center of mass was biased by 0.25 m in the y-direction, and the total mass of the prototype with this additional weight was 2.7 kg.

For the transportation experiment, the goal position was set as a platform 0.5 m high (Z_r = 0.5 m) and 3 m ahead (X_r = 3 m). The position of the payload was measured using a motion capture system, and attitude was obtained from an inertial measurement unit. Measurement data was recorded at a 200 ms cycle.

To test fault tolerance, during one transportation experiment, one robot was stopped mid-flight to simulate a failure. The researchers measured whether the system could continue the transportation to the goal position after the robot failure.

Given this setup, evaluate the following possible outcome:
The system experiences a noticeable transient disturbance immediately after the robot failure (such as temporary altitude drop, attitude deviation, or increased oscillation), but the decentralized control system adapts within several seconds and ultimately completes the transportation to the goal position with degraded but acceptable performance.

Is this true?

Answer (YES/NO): YES